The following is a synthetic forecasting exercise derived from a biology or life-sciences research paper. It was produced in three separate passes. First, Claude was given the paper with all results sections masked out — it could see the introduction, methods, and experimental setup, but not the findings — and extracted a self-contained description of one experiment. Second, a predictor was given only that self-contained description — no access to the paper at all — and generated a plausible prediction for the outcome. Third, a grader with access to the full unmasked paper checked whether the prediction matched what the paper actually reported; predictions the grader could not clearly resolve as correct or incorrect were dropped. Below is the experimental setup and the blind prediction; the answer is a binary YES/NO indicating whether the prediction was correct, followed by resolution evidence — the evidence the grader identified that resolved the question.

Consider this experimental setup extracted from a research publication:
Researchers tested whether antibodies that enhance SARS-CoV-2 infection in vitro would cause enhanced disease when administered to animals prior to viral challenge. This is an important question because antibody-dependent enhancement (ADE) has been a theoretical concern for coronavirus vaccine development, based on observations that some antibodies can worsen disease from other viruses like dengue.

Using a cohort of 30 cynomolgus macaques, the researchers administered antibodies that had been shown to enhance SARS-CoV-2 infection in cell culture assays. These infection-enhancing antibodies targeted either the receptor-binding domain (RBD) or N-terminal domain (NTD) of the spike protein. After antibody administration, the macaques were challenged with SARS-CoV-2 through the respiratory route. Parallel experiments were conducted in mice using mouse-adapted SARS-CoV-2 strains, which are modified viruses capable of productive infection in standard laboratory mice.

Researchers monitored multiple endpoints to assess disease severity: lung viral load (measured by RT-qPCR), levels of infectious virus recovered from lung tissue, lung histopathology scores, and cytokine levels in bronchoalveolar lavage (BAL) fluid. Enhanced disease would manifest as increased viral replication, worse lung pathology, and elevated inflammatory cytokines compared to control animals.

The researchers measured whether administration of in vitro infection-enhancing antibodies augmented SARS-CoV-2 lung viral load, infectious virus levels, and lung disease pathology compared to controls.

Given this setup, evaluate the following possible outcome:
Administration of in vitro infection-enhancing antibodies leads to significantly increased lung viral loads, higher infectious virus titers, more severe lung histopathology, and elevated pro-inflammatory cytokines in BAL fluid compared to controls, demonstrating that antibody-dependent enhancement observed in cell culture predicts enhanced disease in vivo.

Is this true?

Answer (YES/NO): NO